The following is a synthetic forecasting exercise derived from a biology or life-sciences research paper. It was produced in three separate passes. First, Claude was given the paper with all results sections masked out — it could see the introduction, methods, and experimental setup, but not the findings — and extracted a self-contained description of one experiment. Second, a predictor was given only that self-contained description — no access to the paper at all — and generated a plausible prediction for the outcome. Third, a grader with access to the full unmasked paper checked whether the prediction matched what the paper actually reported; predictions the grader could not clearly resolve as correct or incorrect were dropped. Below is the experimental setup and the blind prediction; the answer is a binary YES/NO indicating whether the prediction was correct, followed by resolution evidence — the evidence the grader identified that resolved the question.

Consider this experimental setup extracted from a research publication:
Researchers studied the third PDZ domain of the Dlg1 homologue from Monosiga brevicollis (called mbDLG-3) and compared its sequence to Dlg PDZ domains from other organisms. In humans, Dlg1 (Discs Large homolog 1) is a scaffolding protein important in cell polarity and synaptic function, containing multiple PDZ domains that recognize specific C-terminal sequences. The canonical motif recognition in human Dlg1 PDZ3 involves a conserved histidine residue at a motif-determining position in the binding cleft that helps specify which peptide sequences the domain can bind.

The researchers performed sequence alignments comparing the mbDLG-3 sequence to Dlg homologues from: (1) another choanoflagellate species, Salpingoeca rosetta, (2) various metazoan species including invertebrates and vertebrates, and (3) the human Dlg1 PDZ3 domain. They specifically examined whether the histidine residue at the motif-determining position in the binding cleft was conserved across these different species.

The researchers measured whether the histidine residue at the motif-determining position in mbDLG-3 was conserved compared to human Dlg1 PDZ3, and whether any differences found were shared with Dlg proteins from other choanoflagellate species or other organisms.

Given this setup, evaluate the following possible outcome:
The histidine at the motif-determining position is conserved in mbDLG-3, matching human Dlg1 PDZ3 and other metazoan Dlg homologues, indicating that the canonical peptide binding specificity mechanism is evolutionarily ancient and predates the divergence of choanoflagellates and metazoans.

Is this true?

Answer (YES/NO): NO